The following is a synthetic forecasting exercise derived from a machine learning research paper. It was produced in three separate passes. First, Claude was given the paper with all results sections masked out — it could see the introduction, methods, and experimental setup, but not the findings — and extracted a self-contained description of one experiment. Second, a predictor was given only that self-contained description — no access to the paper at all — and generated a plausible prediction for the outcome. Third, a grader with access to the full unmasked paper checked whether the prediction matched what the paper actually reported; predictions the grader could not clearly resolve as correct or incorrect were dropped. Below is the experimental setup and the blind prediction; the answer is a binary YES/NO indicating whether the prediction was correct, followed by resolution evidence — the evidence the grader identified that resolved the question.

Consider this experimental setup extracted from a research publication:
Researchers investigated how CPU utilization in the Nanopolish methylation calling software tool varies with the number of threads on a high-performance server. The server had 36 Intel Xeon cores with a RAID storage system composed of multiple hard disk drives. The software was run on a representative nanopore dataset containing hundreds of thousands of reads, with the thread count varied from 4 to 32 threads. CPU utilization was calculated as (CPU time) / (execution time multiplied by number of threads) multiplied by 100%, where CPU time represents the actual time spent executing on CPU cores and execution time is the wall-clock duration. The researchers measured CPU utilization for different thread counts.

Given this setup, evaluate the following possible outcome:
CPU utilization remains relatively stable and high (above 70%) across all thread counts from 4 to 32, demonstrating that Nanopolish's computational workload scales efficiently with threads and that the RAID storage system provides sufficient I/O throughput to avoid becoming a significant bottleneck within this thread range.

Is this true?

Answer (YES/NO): NO